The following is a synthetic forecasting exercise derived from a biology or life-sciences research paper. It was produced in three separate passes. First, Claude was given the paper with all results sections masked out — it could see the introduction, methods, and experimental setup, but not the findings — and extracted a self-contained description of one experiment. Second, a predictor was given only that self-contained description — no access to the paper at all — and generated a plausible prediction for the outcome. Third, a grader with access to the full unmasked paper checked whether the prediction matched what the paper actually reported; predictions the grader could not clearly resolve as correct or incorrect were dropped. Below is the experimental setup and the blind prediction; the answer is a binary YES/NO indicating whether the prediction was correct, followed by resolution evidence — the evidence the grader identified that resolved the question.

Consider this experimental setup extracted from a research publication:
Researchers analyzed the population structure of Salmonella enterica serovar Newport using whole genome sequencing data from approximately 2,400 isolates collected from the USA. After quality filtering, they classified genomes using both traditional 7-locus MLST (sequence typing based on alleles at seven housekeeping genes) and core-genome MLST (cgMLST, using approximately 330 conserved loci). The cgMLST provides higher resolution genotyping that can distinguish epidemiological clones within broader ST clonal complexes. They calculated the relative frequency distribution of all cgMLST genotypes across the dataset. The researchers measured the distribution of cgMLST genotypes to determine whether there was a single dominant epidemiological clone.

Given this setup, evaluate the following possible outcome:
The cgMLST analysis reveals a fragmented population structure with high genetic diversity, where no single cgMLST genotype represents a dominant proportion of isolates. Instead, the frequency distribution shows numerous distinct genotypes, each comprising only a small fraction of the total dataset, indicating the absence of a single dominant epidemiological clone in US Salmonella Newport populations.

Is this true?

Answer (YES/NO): NO